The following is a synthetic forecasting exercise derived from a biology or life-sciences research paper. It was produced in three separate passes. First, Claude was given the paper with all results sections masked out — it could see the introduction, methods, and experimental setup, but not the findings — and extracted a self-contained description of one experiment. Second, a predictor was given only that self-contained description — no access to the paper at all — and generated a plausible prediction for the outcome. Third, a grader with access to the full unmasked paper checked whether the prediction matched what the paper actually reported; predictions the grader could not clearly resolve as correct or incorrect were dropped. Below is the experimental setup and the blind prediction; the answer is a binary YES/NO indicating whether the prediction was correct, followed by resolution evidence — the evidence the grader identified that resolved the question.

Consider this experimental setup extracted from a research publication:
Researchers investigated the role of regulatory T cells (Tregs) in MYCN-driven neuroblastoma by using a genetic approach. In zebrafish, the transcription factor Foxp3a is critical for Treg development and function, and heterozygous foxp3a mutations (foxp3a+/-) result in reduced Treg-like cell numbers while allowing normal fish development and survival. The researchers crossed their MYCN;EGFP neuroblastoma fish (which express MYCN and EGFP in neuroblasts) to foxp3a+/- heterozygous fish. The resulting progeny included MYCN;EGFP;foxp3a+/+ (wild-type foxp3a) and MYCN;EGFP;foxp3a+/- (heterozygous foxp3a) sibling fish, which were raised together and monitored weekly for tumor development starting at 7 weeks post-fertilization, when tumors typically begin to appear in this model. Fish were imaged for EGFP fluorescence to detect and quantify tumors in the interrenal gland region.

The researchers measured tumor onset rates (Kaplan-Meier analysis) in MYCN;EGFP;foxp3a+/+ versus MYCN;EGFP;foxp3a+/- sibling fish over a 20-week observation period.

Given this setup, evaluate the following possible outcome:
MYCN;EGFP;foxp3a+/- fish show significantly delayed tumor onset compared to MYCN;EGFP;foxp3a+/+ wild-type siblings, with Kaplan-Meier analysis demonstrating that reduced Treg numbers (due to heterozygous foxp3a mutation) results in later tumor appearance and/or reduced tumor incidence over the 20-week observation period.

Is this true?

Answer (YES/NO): YES